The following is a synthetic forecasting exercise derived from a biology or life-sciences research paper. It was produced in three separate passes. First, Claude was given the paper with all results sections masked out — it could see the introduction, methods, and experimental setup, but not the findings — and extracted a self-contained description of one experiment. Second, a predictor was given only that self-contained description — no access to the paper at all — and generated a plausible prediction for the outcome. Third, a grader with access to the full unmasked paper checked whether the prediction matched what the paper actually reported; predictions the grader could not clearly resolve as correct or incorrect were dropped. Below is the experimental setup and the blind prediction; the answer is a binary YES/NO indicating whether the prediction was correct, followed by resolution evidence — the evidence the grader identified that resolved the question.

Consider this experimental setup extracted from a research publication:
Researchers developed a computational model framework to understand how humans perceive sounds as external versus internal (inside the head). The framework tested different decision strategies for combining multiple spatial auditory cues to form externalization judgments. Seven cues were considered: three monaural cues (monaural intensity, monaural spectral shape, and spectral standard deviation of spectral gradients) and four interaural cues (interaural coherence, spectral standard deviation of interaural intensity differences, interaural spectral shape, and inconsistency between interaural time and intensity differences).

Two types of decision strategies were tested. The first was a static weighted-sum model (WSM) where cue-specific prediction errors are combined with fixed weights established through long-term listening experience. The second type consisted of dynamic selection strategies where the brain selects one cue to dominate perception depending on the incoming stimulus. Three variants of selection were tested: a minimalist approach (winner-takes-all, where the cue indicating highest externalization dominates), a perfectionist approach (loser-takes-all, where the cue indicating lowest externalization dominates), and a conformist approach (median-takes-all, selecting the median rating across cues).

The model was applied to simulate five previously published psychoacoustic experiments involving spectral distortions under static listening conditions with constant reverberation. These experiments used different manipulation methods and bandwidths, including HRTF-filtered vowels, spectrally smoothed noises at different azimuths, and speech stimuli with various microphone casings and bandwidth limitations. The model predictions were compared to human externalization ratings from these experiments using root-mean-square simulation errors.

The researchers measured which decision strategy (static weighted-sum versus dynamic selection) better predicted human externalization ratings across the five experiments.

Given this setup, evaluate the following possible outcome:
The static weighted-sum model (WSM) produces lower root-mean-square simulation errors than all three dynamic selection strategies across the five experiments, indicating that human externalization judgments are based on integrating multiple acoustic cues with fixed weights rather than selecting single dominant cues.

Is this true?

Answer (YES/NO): YES